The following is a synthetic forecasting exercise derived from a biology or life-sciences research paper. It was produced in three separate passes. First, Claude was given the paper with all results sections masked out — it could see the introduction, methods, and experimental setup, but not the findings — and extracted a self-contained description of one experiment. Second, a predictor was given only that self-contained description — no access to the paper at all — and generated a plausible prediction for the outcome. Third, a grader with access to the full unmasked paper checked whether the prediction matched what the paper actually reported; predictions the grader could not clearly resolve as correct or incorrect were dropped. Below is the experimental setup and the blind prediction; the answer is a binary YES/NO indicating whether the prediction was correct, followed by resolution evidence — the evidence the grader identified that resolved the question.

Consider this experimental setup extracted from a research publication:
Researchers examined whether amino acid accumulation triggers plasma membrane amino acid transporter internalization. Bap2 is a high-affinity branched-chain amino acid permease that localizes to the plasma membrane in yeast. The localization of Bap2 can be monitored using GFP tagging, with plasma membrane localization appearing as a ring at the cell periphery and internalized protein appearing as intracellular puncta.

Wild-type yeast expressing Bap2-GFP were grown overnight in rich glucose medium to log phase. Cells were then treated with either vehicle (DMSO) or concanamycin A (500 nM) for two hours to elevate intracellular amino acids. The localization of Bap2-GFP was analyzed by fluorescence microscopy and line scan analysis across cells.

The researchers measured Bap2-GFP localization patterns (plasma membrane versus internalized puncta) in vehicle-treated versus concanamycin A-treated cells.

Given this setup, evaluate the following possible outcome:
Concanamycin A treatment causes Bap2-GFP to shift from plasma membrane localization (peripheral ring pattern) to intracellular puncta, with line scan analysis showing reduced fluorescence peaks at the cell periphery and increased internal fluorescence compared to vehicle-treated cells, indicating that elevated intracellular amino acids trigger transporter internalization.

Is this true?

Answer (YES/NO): YES